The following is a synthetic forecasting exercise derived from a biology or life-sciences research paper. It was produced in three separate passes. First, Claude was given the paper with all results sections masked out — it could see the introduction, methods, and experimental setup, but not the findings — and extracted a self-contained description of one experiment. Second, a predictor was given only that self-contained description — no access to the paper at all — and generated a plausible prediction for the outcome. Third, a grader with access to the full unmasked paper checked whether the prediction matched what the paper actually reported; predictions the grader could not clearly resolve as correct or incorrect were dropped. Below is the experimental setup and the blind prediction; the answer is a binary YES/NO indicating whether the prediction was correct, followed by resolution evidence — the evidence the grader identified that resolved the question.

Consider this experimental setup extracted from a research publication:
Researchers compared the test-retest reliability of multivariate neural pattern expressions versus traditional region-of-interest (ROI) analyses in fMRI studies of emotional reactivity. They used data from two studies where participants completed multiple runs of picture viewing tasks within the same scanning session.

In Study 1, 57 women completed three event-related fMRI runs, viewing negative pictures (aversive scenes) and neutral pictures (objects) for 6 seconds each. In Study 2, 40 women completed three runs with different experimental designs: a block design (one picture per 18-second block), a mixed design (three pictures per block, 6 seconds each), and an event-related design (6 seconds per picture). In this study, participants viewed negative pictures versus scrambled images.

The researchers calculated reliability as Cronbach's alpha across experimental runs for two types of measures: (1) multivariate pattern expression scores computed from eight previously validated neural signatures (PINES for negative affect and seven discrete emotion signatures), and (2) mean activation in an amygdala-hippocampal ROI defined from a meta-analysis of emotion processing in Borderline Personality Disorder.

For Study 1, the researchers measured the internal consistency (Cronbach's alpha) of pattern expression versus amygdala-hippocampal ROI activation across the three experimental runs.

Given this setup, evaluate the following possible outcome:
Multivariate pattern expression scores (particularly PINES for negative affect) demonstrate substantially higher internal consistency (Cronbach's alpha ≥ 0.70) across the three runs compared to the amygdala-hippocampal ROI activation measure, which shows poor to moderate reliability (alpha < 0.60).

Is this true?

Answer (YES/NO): NO